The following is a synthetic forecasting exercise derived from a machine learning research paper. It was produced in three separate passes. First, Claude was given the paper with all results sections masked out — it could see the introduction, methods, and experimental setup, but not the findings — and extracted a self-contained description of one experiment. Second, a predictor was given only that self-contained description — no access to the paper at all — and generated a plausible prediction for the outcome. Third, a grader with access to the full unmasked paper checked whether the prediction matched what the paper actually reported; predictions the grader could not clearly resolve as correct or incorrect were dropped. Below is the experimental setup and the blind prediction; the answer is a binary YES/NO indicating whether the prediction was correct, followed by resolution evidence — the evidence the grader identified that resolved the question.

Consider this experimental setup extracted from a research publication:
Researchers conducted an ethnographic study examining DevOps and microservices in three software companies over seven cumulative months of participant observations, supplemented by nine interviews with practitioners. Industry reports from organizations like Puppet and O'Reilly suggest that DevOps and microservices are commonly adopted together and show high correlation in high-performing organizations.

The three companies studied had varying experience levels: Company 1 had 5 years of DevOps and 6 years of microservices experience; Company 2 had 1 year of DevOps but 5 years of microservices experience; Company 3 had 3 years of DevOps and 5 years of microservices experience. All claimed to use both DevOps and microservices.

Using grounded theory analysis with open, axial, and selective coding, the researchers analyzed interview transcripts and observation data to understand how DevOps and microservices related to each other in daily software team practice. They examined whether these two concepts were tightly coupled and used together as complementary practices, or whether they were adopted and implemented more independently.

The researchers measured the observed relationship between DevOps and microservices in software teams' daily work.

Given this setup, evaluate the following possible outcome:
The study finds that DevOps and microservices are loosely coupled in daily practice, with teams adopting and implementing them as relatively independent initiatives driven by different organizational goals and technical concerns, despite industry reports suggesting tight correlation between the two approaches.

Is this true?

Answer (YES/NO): YES